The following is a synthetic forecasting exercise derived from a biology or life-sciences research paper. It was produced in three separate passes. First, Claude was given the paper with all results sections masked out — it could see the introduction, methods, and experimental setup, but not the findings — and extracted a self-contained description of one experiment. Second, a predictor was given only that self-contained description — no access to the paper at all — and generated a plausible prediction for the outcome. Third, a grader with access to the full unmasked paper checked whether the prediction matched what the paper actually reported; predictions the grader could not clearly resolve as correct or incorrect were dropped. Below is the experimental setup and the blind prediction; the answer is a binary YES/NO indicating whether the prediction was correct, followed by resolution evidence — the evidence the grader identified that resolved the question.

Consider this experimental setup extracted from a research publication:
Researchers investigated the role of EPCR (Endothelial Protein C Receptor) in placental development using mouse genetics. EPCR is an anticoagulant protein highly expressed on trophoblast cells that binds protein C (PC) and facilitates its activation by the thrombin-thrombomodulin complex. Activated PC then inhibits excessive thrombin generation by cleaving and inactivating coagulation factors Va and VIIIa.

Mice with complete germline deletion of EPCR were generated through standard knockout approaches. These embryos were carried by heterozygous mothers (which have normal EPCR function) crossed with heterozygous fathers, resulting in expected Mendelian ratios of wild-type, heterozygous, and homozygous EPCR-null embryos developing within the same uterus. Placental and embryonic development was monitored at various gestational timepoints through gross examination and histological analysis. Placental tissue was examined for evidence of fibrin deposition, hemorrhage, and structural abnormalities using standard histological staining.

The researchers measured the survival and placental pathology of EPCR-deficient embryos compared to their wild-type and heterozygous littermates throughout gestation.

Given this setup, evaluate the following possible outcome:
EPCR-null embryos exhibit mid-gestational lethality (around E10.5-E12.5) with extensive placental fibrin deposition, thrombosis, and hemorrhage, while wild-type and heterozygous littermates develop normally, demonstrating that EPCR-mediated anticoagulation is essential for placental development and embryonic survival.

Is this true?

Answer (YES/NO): NO